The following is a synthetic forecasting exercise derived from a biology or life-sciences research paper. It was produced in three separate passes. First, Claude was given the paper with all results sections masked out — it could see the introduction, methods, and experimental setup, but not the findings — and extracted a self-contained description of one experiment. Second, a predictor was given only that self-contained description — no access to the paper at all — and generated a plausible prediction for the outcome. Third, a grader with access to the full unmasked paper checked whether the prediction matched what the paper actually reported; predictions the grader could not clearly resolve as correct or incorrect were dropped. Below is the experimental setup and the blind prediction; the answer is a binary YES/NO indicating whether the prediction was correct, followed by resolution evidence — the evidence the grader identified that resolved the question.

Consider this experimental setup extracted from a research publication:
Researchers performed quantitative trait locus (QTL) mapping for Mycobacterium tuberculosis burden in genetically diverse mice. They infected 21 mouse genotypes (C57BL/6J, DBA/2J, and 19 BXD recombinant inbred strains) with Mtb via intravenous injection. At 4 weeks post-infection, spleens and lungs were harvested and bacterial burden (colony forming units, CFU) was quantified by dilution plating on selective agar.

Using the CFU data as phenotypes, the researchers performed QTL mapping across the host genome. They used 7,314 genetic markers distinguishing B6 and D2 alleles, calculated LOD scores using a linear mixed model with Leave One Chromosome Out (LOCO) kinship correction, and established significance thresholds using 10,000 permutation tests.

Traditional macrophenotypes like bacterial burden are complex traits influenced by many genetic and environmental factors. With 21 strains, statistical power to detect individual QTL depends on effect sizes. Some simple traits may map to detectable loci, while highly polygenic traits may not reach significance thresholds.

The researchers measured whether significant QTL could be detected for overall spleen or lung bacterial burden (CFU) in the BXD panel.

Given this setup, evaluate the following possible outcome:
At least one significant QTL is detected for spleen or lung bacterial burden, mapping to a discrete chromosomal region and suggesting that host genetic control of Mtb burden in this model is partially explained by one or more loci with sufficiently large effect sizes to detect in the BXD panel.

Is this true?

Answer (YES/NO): NO